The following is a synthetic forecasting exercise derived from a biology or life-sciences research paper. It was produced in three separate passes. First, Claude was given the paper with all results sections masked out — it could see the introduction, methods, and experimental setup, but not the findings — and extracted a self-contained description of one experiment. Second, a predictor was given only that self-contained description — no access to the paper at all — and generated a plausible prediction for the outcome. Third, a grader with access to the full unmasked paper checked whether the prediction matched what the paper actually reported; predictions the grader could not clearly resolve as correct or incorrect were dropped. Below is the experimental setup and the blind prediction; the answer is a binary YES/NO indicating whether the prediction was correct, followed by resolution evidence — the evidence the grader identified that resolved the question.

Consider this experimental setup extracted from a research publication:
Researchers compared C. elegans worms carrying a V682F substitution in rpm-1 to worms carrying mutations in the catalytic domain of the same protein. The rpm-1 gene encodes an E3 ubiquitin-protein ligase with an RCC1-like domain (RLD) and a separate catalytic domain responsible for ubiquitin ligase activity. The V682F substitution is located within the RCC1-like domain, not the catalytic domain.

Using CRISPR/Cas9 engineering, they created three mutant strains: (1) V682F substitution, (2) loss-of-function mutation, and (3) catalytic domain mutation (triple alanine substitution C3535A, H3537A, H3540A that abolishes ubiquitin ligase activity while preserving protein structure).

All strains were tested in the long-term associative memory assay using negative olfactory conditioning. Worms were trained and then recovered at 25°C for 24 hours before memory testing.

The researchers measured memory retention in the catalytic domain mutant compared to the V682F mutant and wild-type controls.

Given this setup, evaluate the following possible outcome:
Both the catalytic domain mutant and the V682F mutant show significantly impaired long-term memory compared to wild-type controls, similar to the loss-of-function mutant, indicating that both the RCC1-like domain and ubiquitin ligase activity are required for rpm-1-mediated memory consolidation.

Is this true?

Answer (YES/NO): NO